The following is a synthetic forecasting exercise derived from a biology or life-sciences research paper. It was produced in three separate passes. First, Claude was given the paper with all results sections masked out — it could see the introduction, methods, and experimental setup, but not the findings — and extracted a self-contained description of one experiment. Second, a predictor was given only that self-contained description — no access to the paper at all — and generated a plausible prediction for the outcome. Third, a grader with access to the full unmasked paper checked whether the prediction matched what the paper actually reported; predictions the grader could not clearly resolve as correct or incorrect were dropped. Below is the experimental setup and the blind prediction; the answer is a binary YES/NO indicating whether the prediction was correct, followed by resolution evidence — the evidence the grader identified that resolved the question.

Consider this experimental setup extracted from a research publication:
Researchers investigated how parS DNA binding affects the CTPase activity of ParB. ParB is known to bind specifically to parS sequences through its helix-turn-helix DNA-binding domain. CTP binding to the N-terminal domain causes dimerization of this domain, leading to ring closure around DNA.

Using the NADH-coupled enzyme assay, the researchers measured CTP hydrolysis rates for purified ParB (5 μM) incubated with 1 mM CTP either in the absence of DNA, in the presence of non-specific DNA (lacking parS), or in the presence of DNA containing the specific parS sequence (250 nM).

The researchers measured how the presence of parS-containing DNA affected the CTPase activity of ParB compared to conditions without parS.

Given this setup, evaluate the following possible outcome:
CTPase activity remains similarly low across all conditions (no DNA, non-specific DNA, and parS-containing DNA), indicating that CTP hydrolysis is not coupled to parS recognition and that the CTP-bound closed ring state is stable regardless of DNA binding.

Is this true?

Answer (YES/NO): NO